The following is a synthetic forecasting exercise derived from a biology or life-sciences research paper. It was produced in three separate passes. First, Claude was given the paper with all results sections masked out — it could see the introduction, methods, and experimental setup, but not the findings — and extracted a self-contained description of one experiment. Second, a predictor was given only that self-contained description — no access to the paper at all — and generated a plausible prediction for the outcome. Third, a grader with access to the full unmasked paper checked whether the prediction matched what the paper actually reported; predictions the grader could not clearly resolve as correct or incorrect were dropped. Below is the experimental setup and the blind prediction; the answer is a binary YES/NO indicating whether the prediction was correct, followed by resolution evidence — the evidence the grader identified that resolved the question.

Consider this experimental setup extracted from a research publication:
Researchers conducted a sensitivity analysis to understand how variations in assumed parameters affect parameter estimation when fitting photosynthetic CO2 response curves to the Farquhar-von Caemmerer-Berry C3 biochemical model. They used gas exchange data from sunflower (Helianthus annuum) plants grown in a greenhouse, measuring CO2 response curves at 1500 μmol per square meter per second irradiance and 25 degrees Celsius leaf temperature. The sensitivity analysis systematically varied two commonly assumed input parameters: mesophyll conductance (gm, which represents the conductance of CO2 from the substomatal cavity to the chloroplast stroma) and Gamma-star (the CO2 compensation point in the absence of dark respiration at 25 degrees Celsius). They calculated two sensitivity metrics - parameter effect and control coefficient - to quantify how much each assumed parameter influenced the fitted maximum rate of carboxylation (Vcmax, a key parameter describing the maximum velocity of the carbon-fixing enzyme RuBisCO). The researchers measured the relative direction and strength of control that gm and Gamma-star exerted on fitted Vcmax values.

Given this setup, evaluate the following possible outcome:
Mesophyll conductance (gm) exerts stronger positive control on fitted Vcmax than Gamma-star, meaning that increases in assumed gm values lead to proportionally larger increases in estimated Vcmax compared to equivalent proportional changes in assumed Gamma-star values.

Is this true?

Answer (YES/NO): NO